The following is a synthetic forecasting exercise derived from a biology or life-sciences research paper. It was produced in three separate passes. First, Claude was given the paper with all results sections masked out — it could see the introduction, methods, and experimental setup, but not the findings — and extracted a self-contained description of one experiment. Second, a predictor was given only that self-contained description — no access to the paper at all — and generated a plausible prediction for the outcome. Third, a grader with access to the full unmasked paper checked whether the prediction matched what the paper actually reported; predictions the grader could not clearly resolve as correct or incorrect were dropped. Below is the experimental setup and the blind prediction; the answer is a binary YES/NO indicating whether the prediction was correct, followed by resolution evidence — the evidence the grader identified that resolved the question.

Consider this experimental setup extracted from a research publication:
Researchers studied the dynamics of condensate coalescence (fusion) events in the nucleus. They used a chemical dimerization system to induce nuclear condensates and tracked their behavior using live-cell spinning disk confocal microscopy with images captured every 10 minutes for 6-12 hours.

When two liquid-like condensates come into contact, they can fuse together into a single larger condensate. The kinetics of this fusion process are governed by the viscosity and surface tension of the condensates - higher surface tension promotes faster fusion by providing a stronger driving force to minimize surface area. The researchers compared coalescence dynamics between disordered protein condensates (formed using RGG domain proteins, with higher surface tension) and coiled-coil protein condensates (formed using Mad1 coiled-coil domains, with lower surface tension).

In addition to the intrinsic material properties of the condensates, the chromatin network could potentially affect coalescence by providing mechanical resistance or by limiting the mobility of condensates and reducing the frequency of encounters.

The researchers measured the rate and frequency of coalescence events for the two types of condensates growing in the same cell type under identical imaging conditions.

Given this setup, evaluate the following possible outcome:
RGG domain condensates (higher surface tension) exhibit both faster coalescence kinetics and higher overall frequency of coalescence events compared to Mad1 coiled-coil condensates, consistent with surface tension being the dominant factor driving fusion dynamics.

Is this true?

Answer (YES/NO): NO